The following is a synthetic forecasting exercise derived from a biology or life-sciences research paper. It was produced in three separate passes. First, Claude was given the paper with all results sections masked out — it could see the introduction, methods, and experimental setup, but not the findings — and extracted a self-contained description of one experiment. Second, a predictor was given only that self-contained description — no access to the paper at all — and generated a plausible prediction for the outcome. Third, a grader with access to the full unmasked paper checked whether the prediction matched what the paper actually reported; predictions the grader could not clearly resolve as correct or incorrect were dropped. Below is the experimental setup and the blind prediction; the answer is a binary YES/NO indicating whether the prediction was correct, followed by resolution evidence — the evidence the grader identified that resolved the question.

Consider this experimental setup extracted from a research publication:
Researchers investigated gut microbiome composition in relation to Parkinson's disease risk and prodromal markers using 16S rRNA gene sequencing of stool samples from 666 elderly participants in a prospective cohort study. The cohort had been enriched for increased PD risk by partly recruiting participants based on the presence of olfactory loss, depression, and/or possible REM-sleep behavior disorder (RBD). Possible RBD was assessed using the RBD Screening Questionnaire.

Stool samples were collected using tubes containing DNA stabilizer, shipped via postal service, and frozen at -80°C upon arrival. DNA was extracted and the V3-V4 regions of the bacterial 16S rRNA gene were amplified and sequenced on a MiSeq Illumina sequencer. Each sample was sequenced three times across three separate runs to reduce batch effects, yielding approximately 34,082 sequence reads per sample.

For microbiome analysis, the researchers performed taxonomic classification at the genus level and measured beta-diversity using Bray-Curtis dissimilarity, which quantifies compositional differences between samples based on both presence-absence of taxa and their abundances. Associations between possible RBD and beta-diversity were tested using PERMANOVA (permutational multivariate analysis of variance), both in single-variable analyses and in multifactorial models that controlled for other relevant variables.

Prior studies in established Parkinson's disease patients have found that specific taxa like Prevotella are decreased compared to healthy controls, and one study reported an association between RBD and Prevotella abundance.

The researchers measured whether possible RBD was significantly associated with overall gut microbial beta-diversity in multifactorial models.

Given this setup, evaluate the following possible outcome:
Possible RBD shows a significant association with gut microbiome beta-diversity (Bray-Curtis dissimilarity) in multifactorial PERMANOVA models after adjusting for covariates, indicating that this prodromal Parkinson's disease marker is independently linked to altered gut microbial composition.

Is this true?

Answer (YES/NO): YES